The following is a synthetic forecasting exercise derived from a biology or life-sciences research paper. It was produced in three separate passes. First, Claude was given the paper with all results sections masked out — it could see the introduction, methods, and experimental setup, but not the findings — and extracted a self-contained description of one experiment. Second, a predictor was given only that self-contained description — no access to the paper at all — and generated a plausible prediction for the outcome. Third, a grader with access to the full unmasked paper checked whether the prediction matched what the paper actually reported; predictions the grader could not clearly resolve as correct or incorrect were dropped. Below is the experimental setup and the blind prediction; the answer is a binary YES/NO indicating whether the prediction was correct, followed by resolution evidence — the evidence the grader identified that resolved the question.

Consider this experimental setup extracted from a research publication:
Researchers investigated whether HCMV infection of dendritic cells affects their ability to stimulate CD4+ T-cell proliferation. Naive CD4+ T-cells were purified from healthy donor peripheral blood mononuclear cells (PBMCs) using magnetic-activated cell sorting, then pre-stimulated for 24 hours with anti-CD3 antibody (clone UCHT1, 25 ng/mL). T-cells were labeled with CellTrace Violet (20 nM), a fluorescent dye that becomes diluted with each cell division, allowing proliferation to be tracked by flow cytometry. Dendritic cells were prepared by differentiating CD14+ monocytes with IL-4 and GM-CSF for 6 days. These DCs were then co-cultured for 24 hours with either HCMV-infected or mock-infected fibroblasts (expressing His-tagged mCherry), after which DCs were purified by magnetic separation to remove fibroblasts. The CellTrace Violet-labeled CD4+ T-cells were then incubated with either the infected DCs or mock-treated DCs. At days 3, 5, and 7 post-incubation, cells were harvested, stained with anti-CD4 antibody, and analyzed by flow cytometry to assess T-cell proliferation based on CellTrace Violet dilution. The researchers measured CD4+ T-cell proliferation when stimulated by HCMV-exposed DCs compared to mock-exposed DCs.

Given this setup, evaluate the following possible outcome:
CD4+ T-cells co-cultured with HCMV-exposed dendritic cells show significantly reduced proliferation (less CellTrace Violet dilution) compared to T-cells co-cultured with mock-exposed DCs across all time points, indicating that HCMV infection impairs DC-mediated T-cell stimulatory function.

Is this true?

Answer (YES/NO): YES